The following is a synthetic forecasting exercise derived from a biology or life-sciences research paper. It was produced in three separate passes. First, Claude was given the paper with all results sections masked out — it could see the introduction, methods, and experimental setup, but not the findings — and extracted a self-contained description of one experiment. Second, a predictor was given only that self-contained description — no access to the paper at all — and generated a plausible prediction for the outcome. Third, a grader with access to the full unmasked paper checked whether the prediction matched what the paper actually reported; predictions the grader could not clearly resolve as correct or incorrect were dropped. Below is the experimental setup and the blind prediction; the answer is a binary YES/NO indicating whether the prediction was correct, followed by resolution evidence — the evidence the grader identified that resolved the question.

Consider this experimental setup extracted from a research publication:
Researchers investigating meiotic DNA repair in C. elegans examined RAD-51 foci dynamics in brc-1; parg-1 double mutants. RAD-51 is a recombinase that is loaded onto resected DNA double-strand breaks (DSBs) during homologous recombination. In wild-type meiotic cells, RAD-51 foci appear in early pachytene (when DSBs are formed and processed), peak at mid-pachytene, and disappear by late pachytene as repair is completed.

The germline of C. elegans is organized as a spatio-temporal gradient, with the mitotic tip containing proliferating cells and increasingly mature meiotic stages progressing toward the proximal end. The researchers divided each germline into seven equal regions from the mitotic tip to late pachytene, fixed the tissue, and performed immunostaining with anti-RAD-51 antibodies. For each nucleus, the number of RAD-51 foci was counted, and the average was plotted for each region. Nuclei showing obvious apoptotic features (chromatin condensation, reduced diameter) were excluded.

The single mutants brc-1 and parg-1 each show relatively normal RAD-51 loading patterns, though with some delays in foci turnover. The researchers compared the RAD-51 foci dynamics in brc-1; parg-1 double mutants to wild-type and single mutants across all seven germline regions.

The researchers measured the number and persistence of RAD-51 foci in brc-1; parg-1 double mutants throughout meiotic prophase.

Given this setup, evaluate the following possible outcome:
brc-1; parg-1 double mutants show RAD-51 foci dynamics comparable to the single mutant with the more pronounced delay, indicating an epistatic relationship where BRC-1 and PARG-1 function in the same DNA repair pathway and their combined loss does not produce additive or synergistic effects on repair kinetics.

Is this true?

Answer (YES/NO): NO